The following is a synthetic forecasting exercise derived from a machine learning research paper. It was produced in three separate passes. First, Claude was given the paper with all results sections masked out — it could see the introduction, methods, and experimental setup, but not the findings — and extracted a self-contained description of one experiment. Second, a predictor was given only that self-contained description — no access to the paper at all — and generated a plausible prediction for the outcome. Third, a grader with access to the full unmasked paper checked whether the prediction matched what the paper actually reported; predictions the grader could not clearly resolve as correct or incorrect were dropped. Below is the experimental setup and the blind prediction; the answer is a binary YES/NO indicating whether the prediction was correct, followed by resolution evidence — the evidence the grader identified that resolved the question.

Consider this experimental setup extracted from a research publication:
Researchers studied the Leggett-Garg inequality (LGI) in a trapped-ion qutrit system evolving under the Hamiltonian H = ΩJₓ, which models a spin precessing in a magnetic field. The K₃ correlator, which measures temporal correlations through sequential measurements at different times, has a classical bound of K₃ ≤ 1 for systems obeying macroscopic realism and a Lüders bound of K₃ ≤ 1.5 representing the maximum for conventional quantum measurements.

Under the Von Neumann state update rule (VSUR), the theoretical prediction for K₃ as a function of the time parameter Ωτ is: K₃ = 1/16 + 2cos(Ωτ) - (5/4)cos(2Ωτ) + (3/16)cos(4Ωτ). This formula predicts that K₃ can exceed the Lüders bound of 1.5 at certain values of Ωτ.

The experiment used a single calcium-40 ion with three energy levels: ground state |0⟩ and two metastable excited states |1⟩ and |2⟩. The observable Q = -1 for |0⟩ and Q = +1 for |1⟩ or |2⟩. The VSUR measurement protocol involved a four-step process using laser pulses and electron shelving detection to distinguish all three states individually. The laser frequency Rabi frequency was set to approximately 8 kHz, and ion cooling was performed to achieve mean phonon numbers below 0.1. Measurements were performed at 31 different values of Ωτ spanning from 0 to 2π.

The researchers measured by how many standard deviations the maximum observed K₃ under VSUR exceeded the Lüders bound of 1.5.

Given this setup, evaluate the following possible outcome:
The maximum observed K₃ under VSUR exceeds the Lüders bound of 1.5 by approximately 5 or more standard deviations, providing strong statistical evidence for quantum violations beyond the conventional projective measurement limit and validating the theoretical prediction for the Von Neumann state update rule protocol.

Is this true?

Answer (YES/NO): YES